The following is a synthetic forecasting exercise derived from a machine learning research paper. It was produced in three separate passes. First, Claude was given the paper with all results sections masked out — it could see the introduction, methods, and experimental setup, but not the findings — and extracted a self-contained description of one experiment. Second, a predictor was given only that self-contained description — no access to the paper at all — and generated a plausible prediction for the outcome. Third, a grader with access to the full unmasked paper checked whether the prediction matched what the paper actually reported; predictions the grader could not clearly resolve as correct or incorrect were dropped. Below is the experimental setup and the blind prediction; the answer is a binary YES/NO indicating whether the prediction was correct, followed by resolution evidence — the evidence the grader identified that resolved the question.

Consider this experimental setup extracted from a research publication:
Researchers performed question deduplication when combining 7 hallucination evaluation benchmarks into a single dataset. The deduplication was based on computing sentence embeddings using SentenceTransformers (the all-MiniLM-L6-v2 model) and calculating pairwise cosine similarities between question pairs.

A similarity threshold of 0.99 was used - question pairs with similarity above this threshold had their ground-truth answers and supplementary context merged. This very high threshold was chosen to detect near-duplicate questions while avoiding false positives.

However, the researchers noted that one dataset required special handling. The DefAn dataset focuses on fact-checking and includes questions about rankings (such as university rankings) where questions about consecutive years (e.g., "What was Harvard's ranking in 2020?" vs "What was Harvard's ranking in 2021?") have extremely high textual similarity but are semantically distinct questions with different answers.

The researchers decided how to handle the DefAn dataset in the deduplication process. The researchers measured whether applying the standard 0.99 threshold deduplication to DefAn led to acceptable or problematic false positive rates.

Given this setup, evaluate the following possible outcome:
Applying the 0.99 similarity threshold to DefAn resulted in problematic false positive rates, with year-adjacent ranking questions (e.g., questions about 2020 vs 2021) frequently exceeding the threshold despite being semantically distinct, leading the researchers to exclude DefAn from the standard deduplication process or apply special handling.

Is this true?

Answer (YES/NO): YES